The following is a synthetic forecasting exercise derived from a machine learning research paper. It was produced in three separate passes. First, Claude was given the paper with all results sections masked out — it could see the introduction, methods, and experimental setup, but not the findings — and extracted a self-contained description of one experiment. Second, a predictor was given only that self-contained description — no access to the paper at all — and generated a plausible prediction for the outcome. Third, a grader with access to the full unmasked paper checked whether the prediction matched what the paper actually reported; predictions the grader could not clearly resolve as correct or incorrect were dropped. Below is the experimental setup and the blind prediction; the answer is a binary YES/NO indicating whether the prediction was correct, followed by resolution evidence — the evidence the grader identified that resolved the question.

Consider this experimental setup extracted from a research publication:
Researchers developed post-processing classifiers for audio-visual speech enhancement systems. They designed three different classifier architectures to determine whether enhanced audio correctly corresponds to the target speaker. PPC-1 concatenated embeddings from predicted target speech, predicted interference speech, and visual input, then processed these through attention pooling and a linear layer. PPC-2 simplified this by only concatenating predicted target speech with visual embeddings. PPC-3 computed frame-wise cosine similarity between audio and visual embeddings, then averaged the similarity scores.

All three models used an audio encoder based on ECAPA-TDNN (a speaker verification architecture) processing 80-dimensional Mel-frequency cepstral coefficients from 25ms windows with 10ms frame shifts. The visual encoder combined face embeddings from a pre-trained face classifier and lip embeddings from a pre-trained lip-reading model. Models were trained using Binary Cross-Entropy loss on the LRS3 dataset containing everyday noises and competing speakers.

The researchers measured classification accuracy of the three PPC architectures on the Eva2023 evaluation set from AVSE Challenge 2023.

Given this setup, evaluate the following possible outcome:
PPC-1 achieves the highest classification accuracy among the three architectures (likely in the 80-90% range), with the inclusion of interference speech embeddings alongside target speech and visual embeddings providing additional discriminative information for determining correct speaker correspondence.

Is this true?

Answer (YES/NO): NO